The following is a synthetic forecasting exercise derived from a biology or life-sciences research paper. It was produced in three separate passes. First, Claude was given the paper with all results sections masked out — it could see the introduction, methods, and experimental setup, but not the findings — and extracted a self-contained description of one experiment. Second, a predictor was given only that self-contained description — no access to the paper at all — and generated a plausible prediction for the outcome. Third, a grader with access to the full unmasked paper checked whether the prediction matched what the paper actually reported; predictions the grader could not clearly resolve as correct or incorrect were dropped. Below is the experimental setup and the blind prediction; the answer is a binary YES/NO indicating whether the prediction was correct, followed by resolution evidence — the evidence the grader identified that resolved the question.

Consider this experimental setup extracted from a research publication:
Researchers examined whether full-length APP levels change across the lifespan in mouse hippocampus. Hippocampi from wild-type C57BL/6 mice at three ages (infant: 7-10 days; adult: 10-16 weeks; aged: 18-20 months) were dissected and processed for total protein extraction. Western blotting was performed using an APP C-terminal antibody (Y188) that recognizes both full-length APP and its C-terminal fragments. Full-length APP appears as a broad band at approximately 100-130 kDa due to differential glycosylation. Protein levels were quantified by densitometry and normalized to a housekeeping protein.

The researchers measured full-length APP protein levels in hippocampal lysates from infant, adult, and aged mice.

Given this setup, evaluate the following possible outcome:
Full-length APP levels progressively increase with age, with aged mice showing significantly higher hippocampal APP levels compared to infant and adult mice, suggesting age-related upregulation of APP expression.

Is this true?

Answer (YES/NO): NO